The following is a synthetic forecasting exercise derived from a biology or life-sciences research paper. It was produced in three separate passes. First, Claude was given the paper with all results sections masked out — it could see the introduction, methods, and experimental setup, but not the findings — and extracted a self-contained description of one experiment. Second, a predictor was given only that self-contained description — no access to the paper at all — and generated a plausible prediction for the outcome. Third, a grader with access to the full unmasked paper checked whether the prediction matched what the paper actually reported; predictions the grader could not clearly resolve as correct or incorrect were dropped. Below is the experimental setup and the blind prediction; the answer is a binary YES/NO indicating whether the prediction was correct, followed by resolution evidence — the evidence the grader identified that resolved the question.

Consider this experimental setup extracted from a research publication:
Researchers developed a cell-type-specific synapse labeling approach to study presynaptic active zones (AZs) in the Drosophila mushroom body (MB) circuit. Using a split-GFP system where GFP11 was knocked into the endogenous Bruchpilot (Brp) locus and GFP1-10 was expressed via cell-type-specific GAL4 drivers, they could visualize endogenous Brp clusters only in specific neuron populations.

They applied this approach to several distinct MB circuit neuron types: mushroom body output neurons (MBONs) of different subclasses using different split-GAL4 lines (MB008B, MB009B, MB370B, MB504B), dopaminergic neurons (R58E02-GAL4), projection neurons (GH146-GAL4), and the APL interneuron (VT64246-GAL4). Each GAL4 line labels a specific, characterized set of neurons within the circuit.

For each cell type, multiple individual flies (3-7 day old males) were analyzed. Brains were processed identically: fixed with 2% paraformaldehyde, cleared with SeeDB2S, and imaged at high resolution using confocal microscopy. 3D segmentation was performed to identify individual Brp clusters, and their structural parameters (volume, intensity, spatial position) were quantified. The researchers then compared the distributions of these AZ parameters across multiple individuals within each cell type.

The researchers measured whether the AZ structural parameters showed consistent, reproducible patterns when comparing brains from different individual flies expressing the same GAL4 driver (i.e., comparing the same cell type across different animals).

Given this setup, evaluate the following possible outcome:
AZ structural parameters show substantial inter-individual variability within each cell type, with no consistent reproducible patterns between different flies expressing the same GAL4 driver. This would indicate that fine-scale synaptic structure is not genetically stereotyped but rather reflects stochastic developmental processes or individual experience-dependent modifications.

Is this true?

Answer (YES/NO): NO